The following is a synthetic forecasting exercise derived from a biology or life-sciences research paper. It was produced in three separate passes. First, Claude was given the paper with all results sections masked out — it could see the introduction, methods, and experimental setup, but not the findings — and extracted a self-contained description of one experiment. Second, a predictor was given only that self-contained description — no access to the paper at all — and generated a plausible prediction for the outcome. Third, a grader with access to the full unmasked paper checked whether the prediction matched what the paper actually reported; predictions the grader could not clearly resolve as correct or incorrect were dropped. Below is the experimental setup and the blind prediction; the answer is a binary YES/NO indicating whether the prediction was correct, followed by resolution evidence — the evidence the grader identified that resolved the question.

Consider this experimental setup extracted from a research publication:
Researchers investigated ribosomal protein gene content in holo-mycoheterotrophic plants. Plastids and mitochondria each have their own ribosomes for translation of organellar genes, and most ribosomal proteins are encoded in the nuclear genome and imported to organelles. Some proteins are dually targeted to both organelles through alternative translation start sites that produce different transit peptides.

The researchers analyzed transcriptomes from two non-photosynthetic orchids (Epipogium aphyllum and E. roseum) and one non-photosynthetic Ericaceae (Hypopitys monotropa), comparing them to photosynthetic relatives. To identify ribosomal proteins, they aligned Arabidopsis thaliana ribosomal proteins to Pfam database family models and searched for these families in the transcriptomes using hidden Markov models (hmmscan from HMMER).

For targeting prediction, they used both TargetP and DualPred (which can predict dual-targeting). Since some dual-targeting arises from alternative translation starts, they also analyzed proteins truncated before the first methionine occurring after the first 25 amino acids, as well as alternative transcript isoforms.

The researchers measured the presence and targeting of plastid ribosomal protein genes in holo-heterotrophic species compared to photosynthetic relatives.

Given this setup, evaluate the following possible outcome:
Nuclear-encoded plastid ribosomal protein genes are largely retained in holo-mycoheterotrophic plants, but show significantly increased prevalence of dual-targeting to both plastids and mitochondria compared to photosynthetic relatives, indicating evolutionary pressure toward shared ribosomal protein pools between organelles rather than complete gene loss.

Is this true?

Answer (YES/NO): NO